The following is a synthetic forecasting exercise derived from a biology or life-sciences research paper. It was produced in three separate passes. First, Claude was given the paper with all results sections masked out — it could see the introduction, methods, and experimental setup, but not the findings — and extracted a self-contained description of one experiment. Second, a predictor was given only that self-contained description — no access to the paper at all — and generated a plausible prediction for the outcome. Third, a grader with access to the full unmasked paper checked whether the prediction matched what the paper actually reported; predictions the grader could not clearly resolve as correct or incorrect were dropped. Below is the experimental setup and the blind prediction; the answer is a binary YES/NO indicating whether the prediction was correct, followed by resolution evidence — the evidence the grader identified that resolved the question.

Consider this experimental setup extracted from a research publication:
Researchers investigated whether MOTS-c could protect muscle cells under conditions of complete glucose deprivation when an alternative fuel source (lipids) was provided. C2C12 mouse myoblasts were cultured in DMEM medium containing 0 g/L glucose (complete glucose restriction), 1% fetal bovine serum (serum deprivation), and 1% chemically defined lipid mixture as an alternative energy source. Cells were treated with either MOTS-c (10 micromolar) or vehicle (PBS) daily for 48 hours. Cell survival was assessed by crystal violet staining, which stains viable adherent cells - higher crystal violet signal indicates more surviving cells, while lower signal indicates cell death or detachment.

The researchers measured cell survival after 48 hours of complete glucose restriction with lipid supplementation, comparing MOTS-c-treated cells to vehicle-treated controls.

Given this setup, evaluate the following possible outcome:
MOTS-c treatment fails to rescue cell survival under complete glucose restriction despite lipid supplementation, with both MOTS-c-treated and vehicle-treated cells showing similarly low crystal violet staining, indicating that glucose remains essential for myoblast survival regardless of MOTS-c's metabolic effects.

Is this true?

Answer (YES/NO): NO